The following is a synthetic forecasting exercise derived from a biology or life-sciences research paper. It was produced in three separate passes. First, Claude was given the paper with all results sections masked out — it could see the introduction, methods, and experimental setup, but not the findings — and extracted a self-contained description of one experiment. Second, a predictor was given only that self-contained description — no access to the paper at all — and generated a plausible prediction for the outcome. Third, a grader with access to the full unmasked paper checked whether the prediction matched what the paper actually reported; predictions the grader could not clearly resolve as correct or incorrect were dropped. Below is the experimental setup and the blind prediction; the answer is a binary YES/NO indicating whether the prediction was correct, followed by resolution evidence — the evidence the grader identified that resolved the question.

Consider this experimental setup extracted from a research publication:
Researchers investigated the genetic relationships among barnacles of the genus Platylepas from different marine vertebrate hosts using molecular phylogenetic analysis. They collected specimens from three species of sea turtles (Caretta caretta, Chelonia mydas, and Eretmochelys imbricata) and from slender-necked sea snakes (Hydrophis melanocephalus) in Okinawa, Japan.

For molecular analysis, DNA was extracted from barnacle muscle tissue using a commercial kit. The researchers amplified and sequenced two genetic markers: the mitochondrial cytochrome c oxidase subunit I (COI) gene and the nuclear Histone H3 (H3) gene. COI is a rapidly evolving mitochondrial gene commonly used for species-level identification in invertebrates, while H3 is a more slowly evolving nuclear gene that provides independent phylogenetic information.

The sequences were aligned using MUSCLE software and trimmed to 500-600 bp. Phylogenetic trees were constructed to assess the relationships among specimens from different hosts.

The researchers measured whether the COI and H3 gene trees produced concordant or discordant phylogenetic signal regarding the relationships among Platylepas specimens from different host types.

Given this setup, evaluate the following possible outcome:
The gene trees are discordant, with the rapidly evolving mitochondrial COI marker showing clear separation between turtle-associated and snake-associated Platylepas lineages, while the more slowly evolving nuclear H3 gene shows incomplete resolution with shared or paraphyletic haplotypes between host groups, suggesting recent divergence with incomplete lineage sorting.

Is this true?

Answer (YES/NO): NO